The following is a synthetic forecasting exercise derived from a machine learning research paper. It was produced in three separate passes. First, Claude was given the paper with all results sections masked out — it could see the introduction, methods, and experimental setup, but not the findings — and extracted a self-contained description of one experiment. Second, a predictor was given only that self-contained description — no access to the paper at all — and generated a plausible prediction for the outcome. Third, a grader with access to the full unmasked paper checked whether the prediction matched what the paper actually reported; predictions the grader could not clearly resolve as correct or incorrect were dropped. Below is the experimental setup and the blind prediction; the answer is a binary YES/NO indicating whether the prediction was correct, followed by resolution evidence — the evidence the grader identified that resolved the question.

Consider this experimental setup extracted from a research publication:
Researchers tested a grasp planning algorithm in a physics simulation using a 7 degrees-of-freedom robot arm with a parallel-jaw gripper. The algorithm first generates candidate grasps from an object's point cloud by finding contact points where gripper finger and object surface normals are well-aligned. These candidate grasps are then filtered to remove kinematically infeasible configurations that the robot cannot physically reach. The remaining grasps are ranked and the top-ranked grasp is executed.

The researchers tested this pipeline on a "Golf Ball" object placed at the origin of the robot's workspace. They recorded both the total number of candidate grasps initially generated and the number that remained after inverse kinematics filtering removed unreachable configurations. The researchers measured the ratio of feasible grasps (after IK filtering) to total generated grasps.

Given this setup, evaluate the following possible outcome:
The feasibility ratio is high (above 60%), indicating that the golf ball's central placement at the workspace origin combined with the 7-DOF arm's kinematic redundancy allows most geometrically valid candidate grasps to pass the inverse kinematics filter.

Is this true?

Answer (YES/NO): NO